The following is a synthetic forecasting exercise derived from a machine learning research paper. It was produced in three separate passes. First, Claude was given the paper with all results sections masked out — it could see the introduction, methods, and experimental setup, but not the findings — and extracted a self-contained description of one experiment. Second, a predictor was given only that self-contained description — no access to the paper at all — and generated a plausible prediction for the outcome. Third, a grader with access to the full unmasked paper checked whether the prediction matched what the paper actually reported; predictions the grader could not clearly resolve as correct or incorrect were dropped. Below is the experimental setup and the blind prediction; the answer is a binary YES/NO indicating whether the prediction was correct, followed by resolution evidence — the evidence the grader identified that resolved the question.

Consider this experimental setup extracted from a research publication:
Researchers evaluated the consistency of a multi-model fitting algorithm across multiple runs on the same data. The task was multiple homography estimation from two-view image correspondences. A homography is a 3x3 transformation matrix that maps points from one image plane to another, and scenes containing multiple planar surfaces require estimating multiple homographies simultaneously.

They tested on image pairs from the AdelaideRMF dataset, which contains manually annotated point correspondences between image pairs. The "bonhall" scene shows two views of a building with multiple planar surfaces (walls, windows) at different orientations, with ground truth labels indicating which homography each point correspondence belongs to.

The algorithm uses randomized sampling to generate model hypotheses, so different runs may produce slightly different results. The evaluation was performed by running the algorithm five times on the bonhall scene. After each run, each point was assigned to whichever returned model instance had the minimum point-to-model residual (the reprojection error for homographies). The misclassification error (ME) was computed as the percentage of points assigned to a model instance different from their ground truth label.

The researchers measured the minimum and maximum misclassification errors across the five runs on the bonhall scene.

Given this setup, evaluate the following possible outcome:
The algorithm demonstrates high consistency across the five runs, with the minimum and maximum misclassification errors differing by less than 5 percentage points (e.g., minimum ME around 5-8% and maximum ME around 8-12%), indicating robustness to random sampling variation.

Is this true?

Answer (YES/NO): YES